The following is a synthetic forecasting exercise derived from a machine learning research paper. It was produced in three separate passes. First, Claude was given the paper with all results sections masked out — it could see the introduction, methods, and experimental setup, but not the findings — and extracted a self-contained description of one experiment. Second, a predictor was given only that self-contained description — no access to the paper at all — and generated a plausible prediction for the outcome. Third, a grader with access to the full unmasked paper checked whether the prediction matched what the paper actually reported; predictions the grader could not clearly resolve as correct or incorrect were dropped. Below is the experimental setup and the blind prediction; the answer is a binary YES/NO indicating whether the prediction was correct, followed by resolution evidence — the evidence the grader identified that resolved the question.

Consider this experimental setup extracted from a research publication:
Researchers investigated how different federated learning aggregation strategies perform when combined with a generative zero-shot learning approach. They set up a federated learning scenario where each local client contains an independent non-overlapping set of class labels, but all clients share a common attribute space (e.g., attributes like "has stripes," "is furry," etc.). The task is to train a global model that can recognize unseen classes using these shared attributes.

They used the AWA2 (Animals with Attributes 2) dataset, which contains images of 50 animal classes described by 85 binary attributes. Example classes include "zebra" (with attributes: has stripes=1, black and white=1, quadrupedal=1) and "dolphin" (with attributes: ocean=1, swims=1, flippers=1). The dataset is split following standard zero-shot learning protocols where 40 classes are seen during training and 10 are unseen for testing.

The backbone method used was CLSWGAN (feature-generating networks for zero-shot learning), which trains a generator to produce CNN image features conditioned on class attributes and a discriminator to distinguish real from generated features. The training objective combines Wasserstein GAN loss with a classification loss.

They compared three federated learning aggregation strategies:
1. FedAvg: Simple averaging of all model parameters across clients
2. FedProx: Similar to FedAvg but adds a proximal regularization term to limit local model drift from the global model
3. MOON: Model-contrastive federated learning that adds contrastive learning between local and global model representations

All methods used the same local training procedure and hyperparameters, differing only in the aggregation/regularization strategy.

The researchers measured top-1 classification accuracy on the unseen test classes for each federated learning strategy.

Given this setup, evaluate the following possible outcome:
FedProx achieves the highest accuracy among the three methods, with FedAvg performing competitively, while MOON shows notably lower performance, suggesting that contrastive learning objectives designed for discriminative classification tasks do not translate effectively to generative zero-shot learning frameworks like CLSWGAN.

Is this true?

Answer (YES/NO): NO